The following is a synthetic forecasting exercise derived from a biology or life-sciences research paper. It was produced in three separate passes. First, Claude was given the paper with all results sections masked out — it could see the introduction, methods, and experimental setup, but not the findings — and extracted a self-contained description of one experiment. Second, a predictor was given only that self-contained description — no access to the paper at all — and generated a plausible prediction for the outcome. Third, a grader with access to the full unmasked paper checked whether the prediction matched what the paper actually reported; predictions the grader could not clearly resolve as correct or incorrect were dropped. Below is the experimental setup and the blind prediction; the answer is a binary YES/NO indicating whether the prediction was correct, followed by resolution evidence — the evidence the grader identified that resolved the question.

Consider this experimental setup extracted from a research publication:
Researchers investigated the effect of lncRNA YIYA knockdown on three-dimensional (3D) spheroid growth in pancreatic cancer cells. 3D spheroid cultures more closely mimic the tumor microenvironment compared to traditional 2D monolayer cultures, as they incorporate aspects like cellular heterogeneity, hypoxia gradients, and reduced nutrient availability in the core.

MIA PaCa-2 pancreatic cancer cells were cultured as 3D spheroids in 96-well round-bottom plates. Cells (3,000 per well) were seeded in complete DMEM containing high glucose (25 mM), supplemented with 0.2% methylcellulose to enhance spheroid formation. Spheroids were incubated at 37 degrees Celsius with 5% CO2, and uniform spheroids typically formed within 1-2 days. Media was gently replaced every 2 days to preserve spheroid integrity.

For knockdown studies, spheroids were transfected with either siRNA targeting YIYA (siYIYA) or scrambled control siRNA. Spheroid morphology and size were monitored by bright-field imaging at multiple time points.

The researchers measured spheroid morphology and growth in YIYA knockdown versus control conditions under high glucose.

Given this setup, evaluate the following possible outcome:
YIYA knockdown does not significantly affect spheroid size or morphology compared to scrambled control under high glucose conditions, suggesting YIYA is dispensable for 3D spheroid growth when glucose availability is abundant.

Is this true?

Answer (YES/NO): NO